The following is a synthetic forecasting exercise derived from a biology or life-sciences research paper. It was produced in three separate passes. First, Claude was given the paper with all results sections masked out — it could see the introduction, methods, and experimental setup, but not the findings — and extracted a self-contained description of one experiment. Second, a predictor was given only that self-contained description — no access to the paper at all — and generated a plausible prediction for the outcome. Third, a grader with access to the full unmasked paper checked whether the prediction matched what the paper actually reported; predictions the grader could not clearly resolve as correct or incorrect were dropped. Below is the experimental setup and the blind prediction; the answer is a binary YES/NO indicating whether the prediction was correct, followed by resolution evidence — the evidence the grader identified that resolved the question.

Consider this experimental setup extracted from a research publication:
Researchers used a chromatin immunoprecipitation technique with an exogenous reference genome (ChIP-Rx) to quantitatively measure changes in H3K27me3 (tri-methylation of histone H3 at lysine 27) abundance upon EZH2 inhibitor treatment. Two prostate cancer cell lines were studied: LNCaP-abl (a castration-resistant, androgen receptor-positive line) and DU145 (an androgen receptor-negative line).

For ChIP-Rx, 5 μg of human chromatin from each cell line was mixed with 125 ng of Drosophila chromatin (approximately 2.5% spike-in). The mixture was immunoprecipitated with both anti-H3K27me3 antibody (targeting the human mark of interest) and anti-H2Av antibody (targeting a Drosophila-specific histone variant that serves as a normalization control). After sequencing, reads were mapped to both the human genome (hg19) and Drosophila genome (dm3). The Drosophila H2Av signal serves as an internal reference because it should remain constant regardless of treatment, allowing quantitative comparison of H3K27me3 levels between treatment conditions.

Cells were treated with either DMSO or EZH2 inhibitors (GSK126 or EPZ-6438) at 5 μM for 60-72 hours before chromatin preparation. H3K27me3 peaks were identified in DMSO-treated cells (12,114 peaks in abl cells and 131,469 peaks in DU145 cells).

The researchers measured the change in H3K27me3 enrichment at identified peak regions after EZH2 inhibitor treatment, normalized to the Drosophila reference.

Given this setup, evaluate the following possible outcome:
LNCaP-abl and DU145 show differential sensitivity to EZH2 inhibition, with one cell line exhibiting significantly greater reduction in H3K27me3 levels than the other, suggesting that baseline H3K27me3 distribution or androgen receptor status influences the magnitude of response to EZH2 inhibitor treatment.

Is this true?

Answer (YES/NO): NO